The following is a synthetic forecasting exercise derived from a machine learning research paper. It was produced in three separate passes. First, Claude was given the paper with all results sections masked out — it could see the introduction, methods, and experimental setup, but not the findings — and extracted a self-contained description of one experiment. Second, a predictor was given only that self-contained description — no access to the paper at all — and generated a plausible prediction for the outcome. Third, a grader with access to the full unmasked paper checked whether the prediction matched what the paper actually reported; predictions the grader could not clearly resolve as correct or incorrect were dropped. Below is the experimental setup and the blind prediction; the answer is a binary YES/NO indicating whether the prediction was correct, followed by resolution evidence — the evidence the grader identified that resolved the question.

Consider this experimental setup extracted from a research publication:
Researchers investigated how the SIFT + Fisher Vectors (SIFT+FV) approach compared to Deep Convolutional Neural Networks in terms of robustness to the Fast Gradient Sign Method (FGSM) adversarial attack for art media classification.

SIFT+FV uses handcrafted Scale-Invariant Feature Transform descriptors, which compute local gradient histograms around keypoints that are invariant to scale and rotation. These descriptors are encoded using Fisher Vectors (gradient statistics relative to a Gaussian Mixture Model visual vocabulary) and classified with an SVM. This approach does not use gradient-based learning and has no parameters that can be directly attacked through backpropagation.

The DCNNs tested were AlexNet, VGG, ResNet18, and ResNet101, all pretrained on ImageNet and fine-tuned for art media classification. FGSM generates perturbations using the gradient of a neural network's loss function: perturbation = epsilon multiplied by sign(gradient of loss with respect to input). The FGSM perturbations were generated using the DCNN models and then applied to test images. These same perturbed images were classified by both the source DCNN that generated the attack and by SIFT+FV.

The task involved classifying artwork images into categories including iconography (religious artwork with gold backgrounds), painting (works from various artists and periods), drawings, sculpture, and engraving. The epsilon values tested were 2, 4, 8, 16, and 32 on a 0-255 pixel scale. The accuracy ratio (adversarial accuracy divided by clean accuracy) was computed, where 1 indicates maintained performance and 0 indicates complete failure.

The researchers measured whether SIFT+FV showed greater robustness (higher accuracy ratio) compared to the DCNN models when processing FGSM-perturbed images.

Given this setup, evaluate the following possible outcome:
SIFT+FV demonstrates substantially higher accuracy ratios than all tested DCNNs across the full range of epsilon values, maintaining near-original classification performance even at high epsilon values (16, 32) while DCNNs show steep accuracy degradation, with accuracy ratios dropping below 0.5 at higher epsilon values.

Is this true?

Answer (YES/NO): NO